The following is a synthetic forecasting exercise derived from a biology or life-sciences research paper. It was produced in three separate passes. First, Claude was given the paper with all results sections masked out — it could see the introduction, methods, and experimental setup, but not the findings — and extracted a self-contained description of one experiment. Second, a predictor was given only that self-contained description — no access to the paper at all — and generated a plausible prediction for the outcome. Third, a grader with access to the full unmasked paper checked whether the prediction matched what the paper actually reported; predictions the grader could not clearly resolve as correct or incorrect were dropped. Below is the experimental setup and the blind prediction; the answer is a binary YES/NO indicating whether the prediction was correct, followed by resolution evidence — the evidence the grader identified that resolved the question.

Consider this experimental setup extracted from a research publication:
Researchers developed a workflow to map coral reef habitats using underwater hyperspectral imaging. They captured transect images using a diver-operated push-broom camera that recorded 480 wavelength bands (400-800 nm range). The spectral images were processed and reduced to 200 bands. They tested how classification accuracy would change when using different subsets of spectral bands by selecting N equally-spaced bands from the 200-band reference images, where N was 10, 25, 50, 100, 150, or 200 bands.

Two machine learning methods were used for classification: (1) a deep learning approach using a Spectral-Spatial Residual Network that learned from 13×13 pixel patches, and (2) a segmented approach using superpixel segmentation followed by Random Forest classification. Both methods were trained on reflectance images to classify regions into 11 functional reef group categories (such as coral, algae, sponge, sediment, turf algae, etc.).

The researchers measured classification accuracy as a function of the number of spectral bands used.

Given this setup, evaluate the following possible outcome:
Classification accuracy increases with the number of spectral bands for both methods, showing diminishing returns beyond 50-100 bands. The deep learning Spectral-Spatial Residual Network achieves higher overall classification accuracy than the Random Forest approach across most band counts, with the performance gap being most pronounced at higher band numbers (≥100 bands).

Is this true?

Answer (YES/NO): NO